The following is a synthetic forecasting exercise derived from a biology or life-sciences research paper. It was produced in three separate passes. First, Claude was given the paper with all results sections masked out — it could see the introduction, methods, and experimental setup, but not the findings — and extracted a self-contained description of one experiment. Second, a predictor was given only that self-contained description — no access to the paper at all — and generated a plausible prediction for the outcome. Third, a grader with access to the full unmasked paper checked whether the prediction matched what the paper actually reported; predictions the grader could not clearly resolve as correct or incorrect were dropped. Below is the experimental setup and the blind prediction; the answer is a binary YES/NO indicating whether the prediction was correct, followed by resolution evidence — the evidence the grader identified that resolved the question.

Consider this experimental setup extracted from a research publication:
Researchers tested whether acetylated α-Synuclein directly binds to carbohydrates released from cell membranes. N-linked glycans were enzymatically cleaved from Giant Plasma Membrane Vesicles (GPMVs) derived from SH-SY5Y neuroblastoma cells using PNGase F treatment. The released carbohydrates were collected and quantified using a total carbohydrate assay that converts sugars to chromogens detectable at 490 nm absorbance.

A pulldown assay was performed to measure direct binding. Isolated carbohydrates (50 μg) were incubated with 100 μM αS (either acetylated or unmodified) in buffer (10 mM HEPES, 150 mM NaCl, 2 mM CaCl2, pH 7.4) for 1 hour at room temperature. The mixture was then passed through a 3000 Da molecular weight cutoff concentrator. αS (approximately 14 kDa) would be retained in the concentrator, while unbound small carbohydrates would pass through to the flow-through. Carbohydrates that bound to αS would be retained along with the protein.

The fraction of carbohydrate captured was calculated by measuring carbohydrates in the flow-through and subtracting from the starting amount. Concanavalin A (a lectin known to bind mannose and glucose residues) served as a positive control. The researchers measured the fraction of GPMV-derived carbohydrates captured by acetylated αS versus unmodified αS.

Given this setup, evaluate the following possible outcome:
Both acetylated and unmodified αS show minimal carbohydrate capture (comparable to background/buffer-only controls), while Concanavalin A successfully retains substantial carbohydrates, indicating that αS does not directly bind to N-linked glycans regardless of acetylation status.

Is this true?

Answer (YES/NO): NO